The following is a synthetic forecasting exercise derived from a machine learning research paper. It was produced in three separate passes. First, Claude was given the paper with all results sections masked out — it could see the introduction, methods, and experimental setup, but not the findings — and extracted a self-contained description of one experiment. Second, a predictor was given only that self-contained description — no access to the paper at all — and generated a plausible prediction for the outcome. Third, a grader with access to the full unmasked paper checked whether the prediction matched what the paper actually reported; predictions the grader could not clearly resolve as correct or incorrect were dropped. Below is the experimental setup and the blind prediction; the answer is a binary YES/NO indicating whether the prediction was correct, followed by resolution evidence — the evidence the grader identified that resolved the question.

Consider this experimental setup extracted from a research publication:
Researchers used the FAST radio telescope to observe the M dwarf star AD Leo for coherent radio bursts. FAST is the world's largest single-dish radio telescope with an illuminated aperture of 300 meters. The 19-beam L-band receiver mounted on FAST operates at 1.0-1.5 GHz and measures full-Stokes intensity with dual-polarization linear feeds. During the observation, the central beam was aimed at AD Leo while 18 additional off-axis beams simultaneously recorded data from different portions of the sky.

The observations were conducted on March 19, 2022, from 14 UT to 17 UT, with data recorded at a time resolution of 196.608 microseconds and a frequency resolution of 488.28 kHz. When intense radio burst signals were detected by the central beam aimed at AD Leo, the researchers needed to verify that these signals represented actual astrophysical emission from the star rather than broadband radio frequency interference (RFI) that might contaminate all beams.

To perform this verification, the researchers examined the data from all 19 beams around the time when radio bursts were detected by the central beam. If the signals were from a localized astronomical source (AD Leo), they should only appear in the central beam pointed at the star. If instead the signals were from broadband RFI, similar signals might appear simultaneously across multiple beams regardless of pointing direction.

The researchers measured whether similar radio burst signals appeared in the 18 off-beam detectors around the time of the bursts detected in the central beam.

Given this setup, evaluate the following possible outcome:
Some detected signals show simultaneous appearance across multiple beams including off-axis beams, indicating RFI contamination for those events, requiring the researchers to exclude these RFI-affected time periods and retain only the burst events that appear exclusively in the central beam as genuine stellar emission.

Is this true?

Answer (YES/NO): NO